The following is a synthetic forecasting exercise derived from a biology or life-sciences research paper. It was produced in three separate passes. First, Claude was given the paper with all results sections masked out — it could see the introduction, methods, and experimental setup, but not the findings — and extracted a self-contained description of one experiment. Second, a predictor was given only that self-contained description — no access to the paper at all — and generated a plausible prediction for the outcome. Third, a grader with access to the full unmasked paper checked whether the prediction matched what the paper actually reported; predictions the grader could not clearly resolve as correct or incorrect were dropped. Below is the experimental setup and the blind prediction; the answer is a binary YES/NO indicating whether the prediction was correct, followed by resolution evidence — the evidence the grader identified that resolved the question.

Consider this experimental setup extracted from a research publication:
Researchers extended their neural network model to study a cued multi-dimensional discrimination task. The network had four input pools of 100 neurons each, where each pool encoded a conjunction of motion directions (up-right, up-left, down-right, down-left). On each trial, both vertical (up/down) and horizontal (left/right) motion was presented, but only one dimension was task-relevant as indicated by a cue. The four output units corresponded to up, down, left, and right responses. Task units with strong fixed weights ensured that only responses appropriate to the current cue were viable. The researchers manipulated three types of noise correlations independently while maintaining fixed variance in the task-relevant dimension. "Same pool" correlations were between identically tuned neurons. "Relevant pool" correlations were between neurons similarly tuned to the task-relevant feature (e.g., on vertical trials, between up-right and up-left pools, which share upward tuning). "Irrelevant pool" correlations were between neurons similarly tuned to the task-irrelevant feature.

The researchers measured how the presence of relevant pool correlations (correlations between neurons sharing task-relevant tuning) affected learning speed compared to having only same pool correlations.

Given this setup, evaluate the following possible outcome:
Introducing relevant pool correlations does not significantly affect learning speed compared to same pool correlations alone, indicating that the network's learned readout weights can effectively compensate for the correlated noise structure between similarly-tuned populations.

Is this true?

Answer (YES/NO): NO